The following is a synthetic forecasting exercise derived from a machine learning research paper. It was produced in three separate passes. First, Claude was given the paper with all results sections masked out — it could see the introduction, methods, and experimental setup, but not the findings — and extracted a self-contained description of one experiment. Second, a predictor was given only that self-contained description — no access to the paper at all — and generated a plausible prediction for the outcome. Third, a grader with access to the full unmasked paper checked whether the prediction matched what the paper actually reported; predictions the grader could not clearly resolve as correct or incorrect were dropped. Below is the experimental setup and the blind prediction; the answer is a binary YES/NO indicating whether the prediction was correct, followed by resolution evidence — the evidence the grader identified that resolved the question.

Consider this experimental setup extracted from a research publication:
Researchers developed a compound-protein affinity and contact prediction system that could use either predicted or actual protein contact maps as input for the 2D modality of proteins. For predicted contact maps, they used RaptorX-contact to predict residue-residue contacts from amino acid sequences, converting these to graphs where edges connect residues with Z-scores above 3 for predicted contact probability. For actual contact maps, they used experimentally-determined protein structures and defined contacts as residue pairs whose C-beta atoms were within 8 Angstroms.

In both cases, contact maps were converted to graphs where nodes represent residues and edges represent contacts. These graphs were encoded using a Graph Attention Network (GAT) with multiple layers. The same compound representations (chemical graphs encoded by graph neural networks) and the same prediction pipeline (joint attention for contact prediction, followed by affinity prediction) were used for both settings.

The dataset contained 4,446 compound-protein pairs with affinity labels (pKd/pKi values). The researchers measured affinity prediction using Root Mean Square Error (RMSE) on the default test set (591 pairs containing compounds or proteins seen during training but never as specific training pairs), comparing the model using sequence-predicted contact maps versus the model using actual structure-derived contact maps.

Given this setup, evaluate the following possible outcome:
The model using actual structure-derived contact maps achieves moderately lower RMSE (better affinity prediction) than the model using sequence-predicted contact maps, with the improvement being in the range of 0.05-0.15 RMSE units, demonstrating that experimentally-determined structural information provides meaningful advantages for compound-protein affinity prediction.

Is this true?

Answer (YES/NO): NO